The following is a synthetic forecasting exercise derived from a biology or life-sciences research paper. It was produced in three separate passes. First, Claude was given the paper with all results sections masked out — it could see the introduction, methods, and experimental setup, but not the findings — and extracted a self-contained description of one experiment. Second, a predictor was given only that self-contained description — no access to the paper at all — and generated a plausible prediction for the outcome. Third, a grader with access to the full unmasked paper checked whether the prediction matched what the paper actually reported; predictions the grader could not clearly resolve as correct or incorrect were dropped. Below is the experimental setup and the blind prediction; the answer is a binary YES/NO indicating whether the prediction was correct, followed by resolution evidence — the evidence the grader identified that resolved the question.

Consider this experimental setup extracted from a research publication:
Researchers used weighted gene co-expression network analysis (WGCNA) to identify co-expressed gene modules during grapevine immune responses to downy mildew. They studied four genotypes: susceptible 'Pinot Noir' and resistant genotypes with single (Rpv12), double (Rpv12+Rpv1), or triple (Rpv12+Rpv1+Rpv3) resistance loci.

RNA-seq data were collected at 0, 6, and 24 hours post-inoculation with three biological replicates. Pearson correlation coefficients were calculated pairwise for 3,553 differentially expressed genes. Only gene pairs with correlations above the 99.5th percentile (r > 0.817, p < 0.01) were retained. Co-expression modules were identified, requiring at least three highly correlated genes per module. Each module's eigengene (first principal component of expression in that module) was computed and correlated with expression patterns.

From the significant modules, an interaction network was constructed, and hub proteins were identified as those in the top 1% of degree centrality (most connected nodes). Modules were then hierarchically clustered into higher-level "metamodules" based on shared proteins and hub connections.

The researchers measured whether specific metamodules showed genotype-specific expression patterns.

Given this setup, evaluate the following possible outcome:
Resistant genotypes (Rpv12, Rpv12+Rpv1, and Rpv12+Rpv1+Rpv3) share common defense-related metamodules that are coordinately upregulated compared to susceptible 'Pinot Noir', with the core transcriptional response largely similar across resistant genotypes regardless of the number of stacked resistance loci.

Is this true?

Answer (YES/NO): NO